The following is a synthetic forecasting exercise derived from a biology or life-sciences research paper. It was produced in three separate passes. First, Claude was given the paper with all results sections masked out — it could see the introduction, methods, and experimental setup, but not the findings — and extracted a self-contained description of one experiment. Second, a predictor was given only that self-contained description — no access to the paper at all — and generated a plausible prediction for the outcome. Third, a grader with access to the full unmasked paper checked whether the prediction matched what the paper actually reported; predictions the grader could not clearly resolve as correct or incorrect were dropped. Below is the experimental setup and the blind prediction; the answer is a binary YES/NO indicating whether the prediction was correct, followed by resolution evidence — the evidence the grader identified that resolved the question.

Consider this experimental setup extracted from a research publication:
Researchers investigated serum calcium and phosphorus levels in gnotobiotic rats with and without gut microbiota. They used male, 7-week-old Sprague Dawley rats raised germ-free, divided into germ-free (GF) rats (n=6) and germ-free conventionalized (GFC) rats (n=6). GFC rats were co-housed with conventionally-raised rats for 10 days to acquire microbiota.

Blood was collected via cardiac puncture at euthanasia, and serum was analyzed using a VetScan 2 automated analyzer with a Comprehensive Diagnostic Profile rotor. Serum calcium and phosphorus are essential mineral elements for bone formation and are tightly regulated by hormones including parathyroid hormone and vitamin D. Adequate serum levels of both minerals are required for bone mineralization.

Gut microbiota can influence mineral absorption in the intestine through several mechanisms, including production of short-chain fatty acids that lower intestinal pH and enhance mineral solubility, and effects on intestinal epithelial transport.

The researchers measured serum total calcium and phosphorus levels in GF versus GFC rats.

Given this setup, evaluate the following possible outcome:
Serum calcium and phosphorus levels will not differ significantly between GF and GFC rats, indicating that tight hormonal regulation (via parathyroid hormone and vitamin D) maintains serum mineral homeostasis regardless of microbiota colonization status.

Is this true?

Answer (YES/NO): NO